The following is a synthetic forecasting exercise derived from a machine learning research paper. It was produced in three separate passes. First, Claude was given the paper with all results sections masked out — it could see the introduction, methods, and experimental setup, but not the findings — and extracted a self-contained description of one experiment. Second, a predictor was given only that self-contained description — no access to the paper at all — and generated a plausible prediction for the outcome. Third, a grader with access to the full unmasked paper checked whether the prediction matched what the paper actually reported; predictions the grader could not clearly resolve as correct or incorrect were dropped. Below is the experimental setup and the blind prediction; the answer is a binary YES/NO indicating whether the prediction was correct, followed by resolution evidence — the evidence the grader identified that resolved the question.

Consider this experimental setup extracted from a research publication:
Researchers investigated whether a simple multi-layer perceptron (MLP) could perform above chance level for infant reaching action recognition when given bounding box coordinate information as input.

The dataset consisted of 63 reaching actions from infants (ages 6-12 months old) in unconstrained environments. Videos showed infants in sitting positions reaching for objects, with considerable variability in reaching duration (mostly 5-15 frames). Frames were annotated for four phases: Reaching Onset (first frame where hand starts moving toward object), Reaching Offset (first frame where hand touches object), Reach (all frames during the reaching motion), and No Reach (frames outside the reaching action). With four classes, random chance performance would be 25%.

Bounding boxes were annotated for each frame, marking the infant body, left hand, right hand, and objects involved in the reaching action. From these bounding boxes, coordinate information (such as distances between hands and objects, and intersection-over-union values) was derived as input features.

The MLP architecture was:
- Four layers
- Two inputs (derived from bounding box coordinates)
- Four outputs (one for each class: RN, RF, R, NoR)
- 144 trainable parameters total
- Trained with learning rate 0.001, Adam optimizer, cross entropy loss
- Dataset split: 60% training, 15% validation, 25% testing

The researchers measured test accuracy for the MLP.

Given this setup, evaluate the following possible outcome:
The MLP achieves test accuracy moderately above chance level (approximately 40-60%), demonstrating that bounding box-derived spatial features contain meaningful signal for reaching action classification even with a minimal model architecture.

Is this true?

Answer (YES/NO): YES